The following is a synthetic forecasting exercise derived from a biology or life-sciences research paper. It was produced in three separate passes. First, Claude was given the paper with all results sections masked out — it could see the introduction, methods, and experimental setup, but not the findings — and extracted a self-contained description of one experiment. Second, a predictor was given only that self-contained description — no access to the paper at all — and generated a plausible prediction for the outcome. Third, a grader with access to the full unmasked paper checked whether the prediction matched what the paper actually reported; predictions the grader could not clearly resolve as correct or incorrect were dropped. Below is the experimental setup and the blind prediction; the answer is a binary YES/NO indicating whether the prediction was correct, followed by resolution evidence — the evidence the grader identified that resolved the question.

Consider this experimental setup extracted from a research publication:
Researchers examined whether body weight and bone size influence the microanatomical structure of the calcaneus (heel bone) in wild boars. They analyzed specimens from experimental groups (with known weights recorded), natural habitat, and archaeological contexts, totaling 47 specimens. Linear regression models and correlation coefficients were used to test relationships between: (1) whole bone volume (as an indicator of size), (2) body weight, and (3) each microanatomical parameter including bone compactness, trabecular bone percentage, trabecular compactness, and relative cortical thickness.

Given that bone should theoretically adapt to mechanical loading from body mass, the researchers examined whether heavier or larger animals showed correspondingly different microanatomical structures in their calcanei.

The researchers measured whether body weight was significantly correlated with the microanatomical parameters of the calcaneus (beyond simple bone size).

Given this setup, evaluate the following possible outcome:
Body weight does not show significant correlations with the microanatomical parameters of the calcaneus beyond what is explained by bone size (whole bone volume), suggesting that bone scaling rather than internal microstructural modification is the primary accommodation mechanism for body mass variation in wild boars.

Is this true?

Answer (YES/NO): YES